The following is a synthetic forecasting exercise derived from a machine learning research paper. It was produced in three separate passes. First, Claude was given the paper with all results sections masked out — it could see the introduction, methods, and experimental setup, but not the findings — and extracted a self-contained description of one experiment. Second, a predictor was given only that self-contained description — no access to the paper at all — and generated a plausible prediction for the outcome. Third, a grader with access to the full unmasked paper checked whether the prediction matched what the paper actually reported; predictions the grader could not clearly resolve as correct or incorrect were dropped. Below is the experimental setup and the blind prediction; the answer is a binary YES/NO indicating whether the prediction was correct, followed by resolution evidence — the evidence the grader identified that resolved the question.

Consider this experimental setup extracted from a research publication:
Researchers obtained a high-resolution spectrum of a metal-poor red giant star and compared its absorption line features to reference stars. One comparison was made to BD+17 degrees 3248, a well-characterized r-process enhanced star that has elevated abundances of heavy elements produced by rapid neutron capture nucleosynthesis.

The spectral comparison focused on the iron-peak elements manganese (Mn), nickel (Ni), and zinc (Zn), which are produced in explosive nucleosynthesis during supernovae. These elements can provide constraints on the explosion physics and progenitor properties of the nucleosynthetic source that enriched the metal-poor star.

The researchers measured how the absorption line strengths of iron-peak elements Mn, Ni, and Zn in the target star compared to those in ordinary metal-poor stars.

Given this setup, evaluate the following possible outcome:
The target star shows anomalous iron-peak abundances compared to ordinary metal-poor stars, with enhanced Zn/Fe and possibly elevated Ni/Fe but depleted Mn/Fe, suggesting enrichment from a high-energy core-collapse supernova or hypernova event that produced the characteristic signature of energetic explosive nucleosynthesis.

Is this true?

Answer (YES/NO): NO